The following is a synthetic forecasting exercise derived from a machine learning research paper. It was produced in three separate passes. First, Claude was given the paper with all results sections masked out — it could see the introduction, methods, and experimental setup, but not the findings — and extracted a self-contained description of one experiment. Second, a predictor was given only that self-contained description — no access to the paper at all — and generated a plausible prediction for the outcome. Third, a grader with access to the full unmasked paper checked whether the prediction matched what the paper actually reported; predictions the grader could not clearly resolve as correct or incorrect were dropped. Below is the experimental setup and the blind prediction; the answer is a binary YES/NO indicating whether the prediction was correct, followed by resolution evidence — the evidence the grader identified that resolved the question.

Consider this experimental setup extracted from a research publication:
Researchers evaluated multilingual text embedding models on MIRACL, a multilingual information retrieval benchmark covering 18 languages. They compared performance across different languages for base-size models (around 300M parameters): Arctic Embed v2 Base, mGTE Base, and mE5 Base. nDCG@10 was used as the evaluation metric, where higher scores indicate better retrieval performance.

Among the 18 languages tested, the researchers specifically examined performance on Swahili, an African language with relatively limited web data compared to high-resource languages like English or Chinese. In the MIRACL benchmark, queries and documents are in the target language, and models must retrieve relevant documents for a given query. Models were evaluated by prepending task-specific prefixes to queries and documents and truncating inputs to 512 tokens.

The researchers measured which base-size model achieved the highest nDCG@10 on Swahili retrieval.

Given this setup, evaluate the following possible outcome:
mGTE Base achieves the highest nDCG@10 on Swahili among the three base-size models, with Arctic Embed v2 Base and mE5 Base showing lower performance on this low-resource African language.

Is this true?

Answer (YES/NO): NO